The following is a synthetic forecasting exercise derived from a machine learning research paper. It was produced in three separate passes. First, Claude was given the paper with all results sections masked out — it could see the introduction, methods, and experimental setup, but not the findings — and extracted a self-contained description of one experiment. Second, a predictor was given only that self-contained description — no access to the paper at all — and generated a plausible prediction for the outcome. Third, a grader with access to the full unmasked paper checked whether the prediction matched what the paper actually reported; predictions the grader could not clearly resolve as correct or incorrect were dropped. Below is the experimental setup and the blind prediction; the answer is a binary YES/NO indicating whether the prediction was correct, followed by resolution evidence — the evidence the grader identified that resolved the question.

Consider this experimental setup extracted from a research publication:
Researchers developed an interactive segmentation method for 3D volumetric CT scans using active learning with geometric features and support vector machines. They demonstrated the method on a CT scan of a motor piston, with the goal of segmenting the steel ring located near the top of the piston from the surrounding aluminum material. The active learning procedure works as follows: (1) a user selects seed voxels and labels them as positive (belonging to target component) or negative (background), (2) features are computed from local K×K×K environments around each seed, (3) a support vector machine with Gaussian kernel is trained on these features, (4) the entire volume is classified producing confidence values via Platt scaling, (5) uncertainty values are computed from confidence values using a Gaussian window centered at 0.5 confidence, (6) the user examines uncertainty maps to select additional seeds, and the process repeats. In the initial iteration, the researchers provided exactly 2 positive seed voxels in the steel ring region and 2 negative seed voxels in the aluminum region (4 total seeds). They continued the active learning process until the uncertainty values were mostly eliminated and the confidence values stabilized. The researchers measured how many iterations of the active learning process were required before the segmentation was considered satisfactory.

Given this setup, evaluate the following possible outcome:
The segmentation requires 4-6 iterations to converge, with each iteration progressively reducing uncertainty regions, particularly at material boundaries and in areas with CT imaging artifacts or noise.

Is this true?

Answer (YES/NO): YES